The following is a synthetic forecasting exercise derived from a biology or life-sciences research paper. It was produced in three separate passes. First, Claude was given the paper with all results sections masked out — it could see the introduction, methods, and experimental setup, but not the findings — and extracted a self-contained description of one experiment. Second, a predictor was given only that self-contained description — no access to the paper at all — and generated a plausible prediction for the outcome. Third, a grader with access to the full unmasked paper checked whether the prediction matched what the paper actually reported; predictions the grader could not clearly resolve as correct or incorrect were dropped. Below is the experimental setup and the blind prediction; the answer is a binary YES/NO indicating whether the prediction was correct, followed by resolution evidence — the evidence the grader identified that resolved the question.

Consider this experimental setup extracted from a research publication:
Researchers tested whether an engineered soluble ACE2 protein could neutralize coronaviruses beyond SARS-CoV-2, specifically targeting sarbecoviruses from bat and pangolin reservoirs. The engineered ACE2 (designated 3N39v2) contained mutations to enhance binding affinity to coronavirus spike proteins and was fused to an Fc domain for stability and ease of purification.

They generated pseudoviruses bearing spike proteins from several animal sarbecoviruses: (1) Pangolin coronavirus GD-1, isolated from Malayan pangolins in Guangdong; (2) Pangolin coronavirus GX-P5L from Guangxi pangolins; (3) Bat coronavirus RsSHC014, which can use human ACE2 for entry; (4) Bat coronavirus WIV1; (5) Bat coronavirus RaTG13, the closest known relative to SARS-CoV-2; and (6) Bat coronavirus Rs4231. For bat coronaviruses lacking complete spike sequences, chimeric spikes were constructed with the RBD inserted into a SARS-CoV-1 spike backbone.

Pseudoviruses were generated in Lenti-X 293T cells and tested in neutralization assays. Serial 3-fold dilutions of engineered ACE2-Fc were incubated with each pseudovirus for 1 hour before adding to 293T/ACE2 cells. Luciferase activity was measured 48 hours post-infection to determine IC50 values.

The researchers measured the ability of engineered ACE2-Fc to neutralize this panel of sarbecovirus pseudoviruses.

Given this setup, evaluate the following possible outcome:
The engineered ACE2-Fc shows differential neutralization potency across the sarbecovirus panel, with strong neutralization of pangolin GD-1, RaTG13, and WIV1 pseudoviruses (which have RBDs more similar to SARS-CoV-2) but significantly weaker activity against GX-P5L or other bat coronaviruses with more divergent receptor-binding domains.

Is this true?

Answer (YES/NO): NO